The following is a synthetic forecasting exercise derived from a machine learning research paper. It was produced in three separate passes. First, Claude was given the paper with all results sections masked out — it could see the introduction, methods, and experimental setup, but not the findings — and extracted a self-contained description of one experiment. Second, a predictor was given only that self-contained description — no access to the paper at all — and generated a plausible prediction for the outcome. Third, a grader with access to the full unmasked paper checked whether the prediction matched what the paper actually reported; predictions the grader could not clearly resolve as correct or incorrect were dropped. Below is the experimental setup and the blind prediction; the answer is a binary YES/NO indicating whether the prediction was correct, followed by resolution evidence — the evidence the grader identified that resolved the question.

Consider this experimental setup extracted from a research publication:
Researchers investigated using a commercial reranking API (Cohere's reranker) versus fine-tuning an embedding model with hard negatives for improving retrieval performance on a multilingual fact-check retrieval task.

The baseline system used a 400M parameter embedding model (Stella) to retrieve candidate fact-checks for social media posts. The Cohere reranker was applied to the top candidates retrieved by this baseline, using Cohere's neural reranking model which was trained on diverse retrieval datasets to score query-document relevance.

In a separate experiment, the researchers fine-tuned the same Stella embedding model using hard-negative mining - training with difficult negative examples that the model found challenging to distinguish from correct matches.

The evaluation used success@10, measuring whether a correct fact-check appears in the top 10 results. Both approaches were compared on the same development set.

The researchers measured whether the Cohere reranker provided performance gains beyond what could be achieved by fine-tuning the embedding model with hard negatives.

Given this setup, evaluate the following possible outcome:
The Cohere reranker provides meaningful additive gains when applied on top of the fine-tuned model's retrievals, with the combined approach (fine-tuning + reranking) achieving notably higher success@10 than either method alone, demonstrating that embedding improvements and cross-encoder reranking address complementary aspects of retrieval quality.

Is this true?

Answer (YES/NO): NO